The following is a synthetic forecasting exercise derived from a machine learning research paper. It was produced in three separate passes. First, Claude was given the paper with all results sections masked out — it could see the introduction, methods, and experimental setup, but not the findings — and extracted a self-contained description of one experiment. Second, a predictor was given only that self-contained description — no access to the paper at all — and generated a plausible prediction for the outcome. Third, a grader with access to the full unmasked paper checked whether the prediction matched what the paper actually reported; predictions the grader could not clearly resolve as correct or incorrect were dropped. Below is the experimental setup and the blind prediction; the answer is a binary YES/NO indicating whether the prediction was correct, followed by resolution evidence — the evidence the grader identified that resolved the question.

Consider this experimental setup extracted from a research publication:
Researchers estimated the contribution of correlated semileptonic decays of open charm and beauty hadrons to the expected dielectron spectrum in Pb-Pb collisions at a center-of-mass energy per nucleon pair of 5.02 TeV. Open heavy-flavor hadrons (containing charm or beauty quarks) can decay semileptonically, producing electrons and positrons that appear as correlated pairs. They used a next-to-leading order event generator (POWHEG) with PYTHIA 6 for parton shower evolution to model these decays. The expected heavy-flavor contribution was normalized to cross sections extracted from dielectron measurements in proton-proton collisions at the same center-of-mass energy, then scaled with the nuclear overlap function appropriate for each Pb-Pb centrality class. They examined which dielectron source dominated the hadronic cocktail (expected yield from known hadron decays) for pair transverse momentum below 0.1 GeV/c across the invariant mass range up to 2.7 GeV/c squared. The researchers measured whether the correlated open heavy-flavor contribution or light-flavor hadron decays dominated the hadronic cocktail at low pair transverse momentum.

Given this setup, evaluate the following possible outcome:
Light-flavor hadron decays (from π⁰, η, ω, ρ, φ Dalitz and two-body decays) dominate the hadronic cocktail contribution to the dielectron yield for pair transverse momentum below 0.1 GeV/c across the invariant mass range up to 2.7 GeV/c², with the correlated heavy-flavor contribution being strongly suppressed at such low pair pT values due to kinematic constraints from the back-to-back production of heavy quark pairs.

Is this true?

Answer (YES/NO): NO